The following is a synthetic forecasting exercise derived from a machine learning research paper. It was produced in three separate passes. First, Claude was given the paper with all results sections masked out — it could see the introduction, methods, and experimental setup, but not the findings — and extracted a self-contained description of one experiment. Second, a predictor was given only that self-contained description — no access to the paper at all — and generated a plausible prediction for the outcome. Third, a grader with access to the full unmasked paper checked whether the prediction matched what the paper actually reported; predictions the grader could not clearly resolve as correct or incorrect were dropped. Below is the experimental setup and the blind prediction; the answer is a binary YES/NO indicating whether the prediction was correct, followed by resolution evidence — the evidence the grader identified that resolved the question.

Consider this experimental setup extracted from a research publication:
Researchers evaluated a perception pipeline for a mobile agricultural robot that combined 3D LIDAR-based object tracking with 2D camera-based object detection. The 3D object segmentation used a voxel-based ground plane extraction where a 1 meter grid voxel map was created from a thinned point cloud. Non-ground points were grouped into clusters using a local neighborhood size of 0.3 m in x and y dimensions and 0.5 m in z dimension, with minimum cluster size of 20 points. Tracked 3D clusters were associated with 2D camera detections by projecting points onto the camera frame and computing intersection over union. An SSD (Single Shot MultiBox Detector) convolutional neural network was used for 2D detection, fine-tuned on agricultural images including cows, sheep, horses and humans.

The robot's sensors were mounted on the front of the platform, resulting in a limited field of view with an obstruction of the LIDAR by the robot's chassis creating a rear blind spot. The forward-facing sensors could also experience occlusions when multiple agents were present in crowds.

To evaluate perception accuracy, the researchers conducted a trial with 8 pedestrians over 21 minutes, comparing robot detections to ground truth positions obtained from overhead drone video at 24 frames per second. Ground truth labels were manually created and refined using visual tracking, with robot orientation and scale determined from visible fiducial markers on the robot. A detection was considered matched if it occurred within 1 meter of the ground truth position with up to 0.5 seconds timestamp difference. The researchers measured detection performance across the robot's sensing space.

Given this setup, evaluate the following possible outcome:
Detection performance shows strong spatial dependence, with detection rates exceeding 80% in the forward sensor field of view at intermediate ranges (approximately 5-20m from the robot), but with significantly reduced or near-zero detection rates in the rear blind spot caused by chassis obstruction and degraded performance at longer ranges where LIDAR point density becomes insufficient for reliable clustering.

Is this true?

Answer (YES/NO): NO